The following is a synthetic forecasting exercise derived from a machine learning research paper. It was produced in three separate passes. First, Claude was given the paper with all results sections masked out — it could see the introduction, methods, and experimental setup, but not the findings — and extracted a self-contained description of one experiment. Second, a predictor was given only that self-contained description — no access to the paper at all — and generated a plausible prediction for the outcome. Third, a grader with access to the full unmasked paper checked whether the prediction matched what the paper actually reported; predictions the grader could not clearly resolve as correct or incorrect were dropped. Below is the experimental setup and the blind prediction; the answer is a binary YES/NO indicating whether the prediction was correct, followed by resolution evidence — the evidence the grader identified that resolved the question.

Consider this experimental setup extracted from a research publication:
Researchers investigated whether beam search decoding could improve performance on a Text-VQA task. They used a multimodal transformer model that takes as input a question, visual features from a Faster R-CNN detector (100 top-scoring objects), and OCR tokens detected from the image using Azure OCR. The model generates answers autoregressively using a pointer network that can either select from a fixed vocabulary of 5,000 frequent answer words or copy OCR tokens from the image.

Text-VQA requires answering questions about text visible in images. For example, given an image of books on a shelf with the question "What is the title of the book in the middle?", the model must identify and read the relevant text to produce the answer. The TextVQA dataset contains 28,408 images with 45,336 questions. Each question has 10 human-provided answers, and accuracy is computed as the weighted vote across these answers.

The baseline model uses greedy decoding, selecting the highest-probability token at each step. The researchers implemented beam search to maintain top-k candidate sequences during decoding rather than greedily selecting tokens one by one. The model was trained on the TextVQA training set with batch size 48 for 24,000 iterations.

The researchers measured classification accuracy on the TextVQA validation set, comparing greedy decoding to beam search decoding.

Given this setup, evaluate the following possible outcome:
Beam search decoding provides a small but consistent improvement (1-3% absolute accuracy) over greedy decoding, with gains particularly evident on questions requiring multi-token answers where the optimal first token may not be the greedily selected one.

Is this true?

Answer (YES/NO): NO